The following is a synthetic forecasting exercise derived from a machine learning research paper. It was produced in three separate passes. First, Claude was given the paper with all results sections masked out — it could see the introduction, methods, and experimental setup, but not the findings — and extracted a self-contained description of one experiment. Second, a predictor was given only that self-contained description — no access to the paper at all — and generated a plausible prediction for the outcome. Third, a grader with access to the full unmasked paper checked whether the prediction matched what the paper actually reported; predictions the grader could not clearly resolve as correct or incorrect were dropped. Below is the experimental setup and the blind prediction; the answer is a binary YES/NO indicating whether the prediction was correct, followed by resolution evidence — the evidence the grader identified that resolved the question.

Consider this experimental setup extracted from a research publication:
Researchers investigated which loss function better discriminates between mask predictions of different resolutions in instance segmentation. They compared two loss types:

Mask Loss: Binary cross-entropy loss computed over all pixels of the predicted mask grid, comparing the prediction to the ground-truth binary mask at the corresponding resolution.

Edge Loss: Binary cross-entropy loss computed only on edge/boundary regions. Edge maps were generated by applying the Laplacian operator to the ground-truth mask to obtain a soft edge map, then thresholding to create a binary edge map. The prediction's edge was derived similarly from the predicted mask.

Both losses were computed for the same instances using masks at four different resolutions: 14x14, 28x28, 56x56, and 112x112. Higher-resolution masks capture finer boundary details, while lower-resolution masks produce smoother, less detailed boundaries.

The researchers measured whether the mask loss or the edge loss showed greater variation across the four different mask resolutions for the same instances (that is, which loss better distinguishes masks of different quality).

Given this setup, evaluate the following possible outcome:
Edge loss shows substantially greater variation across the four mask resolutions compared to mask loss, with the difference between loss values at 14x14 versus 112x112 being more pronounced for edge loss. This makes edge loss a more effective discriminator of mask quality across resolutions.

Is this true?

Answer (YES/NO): YES